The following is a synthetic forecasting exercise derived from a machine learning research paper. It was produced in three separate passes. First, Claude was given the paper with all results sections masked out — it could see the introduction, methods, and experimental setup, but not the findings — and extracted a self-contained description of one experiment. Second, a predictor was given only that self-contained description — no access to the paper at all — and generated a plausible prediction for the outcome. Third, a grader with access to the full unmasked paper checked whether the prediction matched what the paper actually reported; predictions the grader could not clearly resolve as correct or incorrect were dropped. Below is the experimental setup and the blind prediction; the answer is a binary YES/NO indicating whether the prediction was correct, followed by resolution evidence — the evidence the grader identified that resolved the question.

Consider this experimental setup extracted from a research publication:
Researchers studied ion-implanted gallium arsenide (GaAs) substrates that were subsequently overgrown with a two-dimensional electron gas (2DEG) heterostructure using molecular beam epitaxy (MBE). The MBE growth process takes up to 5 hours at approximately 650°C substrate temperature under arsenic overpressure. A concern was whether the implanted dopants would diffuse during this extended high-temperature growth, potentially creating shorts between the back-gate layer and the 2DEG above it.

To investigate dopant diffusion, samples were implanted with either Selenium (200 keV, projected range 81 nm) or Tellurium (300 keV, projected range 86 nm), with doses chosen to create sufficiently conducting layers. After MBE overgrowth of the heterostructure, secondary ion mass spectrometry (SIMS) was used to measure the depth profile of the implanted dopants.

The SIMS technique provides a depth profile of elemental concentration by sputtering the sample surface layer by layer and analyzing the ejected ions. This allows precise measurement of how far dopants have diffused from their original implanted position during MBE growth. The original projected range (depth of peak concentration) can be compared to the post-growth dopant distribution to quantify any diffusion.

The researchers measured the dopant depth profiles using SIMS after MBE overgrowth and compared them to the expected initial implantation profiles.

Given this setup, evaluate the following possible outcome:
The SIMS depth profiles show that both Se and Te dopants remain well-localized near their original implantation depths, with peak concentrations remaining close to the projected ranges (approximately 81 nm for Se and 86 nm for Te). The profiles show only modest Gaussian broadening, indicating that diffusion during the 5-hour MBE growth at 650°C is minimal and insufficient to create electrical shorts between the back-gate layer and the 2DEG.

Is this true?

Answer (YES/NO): NO